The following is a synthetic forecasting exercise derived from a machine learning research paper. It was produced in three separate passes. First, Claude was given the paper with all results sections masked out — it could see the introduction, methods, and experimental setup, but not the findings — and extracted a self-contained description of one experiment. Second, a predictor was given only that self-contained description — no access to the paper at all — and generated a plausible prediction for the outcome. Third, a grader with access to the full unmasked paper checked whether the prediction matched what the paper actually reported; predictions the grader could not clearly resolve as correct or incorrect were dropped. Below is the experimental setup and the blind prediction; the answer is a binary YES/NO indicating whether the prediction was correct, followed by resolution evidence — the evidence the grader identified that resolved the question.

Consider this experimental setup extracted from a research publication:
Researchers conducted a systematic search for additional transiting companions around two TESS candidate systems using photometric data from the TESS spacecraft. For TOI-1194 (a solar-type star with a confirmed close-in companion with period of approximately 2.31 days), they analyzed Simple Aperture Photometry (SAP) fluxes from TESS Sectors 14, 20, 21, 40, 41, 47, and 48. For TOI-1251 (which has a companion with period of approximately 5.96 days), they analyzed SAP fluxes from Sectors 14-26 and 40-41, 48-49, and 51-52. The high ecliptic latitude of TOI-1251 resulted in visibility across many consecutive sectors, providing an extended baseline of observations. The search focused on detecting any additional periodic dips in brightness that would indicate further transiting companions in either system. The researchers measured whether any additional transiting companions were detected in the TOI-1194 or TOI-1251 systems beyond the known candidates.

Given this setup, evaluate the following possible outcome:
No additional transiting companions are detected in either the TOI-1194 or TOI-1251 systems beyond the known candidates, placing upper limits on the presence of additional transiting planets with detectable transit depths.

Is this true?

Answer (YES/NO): NO